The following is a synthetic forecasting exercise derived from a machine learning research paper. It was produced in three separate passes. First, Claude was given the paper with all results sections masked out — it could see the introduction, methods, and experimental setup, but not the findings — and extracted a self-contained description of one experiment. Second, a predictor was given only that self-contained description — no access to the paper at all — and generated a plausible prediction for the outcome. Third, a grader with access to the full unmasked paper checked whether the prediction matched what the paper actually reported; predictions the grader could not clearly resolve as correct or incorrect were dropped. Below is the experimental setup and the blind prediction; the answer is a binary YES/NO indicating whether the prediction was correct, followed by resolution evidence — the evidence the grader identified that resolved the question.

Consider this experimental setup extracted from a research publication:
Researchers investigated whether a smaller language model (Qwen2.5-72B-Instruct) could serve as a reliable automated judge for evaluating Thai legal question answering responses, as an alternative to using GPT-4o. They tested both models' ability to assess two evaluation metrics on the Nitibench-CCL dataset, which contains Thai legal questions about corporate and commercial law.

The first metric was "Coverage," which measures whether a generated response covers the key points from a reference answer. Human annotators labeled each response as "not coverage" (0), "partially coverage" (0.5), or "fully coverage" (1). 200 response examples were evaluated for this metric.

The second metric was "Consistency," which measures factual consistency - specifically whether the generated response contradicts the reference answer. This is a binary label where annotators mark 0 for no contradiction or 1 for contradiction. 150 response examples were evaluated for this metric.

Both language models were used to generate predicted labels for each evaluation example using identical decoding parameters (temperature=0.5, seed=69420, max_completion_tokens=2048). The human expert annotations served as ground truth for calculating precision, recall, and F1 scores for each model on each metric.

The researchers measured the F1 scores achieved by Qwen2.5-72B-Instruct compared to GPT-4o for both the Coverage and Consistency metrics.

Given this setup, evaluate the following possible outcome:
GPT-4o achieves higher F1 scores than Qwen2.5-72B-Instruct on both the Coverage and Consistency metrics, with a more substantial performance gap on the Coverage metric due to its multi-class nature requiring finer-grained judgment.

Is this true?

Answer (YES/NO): YES